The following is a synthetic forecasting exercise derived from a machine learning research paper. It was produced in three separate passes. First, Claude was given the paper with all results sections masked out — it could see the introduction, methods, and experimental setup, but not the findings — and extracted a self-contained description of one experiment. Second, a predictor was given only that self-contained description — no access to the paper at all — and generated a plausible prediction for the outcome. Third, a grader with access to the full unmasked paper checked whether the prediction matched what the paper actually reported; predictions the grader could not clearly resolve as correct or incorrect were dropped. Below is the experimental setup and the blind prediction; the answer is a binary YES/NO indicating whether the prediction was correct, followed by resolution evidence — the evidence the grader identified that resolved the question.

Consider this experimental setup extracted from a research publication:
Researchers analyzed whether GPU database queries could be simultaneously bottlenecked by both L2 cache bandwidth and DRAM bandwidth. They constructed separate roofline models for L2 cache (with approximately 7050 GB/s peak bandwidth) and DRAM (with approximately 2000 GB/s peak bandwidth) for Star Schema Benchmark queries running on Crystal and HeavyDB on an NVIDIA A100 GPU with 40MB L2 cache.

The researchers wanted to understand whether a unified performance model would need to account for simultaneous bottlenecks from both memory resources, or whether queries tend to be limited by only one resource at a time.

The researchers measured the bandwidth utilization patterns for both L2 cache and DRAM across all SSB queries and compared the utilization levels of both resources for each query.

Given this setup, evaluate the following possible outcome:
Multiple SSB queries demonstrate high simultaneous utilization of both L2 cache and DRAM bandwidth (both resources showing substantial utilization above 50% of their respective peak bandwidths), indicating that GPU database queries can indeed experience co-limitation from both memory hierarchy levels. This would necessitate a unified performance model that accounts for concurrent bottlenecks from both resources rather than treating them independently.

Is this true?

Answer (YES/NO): NO